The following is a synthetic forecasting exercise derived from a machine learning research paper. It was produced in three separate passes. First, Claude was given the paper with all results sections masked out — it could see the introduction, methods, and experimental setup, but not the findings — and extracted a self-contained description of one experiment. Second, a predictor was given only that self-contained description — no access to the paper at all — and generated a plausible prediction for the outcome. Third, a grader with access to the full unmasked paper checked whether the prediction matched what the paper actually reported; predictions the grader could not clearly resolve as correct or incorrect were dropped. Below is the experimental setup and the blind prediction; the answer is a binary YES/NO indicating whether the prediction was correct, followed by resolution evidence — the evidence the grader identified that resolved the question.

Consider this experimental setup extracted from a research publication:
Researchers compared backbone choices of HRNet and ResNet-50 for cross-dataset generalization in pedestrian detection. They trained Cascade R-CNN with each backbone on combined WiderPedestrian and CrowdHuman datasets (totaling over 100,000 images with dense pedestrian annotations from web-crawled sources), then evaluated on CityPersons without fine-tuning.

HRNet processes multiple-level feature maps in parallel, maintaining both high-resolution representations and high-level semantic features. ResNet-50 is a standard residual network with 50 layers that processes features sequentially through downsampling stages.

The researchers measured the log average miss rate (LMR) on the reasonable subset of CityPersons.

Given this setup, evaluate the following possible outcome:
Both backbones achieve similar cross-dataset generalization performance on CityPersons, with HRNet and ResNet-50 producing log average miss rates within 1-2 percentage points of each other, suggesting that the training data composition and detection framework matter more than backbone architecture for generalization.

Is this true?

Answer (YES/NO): NO